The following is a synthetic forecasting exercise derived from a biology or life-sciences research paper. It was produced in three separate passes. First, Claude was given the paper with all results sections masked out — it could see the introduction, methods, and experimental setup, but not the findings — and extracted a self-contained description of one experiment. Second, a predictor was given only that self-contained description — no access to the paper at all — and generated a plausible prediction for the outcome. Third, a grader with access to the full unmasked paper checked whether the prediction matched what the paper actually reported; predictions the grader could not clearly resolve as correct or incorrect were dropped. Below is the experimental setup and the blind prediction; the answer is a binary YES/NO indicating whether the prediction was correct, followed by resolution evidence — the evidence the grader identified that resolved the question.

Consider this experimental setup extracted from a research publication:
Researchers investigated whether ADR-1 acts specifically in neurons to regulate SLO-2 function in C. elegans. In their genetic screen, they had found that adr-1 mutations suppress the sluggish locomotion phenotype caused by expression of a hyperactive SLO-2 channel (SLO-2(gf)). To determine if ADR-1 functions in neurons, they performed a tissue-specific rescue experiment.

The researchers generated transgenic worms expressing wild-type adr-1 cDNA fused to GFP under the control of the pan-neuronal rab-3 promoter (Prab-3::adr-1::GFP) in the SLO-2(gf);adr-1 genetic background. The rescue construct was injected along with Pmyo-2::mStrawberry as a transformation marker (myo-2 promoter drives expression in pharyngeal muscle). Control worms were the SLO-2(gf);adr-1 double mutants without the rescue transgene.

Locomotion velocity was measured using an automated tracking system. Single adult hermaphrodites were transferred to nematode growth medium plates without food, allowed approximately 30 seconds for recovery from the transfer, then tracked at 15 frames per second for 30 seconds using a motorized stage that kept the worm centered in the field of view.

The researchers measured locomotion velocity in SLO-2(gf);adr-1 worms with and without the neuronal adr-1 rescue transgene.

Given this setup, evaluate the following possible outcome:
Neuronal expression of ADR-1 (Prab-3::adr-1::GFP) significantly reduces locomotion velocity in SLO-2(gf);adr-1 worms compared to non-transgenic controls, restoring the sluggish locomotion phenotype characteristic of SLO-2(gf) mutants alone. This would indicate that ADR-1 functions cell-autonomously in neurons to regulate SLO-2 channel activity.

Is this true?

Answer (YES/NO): YES